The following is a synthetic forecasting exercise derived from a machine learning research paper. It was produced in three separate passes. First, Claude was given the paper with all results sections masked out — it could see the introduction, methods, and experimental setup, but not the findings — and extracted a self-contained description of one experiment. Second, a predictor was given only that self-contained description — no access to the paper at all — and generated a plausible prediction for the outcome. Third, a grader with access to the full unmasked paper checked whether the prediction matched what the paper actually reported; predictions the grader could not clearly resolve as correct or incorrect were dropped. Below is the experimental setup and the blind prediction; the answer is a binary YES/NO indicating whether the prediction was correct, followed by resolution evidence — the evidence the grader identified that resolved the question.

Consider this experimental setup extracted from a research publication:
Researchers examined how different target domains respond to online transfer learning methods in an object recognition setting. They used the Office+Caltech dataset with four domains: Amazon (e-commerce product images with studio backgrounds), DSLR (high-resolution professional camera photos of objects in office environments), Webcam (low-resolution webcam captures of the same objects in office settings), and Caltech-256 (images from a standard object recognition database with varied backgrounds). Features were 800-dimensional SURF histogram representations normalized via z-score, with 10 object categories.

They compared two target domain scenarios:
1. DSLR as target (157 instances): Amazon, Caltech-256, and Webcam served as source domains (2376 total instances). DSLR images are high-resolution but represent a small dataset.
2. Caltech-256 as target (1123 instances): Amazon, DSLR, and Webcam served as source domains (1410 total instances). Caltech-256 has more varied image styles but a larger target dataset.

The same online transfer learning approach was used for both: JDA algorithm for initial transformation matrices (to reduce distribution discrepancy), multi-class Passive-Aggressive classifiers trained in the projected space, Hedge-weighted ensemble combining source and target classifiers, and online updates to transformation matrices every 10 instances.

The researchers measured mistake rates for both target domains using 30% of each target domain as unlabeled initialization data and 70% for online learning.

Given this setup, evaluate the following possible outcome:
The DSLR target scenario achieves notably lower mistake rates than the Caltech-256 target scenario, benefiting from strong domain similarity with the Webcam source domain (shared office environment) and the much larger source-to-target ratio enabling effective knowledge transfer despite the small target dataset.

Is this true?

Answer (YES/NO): YES